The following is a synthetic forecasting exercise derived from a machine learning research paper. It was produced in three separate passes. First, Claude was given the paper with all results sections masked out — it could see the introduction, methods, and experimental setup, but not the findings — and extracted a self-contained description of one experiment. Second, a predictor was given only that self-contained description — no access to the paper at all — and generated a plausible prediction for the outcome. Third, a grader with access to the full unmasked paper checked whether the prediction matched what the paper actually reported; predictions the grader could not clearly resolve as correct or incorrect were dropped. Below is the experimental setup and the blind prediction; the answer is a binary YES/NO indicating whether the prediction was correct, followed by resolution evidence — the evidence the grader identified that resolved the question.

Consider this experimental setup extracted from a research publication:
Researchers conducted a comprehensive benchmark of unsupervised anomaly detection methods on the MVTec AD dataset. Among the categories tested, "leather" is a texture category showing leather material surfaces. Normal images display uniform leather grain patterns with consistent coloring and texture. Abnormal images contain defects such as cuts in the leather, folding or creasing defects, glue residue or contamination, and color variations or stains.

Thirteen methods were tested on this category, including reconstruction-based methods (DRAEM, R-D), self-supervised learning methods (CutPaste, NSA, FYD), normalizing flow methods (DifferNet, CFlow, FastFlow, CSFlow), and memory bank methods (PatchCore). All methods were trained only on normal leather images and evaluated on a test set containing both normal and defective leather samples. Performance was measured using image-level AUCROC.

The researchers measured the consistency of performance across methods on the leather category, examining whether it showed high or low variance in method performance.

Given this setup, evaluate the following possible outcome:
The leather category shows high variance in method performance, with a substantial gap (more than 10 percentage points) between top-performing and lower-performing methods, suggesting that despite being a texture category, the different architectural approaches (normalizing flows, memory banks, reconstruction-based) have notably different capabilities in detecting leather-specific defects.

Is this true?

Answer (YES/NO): NO